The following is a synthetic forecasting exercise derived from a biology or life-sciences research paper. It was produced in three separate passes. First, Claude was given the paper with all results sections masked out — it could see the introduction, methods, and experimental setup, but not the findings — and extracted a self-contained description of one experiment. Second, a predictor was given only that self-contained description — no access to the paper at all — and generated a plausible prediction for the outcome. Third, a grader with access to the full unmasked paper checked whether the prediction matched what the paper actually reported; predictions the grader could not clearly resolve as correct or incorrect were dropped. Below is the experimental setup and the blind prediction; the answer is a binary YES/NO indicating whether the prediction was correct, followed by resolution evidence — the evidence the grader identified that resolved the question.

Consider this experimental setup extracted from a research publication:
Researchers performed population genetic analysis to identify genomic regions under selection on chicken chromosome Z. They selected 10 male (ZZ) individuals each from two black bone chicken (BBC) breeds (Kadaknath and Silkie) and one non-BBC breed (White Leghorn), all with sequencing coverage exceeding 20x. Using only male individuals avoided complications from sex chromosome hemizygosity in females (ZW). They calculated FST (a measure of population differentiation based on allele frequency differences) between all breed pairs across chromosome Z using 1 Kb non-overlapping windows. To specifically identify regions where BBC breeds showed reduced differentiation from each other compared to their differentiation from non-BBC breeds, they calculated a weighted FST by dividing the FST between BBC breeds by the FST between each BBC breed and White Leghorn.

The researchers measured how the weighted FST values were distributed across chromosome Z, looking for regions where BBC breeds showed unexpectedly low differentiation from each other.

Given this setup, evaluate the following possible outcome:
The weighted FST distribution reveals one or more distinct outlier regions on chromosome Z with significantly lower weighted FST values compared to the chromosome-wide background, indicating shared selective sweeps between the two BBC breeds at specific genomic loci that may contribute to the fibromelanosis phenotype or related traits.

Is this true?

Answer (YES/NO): NO